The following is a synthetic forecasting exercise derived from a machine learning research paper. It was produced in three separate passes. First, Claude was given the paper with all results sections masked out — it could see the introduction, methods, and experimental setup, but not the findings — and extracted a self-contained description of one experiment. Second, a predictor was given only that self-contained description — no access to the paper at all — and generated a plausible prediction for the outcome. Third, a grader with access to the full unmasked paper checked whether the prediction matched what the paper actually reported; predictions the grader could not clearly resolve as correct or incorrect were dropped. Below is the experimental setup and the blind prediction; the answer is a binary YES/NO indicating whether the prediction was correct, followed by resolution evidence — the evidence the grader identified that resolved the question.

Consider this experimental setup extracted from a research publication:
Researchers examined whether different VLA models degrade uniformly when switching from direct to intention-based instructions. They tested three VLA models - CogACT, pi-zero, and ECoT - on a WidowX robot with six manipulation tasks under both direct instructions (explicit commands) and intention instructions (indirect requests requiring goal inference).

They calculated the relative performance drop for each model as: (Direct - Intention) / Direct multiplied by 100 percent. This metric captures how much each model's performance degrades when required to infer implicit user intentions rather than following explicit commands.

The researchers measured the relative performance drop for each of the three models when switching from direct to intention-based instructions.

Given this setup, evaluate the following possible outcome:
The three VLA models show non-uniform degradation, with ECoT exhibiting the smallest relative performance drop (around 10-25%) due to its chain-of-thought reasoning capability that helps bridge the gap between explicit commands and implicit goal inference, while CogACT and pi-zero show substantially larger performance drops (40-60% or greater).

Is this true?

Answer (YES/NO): NO